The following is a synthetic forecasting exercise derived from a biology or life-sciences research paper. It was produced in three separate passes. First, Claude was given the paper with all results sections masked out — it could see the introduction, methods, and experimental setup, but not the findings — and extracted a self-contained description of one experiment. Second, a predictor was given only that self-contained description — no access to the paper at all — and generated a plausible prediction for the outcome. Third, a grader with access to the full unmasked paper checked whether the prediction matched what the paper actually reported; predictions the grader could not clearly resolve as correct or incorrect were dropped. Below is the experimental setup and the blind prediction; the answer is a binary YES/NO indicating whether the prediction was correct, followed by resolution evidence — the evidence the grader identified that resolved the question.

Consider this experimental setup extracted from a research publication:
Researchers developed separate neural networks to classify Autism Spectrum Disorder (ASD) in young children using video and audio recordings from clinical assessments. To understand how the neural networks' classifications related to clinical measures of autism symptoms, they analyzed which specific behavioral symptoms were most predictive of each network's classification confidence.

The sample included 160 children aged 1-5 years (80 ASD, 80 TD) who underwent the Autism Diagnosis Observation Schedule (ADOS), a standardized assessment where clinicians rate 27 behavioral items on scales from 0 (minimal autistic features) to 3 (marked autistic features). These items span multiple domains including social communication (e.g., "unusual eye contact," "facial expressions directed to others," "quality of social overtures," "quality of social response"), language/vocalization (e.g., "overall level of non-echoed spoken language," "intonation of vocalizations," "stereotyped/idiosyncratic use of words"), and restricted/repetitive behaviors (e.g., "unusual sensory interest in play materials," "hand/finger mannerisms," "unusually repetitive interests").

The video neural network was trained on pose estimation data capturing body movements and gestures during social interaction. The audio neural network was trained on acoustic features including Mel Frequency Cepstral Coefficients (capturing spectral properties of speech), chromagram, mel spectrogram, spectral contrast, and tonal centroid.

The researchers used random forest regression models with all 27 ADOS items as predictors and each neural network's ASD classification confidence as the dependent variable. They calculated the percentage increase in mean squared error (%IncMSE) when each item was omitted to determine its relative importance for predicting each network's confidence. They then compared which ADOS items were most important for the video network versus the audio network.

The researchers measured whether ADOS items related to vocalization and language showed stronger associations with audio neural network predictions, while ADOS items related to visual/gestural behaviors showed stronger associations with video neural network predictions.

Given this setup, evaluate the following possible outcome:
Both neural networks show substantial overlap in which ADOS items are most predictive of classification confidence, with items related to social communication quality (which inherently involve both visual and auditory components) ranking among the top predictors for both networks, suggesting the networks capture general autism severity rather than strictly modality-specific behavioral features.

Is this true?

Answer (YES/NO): NO